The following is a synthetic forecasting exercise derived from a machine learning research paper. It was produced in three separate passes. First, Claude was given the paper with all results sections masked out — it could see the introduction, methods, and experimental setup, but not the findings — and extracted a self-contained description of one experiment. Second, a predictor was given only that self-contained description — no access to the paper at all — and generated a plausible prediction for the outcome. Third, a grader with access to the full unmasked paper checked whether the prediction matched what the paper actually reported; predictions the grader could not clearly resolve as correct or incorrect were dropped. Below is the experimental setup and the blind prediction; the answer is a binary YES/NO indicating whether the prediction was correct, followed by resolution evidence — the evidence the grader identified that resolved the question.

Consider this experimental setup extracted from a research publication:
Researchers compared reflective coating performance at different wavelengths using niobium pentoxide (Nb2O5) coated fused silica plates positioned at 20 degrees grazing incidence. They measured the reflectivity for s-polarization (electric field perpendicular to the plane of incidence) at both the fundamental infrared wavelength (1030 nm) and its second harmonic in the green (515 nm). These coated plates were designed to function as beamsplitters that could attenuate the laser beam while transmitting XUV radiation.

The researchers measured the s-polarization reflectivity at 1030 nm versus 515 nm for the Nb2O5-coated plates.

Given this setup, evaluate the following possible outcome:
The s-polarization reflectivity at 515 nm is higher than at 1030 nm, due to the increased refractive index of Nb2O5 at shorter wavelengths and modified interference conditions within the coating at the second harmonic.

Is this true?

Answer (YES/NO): YES